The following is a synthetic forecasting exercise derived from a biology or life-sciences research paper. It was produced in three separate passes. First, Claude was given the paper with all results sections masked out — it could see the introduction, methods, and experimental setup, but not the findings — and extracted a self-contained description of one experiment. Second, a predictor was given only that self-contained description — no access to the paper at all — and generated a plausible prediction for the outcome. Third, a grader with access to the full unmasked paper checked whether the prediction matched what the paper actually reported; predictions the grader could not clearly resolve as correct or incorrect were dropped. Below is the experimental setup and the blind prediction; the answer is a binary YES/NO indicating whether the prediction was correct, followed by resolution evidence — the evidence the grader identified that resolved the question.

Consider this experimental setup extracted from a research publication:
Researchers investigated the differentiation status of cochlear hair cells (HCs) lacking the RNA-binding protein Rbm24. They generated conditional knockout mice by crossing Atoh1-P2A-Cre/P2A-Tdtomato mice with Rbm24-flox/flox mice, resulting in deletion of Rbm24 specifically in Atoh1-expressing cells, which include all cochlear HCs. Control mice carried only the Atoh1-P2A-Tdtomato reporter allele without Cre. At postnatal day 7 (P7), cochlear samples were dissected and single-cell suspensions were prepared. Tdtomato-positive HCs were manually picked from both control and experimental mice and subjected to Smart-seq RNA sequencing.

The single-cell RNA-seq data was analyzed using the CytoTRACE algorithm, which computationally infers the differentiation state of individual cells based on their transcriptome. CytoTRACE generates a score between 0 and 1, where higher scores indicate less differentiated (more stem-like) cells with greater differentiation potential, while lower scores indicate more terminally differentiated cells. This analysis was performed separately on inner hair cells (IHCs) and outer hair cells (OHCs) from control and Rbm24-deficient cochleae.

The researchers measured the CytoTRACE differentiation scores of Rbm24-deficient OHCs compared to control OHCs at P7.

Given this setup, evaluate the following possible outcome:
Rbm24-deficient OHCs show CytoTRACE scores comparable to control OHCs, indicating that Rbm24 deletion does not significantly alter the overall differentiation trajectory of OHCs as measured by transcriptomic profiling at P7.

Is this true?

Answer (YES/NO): NO